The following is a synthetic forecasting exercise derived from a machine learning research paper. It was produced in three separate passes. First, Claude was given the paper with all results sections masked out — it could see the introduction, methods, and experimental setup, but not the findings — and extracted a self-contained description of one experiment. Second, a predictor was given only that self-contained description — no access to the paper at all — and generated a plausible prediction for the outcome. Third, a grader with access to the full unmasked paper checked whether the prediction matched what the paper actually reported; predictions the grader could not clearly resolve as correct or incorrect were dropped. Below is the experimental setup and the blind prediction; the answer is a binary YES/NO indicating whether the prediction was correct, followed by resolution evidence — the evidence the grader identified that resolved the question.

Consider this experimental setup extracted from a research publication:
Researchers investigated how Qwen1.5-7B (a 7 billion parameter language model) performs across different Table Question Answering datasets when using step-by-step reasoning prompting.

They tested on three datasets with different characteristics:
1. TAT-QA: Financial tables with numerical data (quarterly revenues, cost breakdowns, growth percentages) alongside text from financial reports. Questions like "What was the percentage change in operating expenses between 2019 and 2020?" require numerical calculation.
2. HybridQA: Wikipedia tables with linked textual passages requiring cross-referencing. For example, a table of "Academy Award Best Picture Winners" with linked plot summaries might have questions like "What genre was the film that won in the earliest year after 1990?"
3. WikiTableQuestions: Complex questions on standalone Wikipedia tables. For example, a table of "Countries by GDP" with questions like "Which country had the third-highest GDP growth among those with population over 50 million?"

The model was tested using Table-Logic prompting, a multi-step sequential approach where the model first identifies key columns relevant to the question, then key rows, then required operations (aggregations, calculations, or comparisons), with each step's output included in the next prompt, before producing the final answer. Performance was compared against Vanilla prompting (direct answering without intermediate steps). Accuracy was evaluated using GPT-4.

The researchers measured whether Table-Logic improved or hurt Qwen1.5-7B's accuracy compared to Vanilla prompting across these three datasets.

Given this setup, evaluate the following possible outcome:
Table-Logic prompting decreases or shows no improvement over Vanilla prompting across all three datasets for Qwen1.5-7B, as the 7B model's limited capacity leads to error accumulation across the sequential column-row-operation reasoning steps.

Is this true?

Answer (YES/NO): YES